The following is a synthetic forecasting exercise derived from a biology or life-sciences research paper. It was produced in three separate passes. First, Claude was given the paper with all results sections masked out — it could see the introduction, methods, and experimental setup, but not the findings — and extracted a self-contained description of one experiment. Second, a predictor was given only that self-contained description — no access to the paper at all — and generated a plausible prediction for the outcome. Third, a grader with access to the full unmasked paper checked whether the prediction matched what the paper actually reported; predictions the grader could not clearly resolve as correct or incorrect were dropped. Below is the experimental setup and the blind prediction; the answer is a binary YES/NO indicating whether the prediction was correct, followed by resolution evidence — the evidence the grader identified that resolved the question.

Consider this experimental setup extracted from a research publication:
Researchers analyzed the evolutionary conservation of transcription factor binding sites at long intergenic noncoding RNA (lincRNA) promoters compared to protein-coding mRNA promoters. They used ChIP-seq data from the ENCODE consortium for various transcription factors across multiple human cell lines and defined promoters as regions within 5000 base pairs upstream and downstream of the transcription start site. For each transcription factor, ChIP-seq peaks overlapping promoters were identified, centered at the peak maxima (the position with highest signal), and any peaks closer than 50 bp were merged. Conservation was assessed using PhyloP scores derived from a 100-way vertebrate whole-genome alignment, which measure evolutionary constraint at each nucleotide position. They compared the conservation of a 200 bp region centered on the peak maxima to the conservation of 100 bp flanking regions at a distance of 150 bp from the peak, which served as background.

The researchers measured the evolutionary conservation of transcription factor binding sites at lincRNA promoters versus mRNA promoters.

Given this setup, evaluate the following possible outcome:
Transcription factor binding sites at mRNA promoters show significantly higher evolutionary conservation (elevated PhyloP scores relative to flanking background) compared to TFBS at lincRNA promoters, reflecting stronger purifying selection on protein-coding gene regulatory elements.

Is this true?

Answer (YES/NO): YES